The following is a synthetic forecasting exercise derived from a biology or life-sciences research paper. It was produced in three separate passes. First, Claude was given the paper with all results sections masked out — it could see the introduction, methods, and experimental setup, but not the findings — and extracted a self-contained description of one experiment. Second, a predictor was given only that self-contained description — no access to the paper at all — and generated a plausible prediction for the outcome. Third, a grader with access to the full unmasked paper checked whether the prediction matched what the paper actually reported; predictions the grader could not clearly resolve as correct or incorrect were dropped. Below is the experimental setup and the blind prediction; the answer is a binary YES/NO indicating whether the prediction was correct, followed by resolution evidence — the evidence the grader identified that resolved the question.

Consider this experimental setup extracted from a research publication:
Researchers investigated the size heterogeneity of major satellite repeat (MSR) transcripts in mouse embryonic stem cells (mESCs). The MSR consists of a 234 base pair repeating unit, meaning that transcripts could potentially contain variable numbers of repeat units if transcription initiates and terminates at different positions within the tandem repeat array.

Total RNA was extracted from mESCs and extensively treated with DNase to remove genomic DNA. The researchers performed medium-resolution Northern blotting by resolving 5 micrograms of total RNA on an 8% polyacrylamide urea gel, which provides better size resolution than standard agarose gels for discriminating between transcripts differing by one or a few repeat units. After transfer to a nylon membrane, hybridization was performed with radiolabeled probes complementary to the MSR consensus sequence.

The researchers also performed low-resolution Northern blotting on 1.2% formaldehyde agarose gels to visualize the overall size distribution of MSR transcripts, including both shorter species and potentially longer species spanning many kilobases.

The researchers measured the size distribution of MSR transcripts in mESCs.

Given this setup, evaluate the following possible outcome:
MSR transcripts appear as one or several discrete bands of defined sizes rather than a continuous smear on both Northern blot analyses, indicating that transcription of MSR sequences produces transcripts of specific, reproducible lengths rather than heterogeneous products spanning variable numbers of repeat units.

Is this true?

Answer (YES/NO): NO